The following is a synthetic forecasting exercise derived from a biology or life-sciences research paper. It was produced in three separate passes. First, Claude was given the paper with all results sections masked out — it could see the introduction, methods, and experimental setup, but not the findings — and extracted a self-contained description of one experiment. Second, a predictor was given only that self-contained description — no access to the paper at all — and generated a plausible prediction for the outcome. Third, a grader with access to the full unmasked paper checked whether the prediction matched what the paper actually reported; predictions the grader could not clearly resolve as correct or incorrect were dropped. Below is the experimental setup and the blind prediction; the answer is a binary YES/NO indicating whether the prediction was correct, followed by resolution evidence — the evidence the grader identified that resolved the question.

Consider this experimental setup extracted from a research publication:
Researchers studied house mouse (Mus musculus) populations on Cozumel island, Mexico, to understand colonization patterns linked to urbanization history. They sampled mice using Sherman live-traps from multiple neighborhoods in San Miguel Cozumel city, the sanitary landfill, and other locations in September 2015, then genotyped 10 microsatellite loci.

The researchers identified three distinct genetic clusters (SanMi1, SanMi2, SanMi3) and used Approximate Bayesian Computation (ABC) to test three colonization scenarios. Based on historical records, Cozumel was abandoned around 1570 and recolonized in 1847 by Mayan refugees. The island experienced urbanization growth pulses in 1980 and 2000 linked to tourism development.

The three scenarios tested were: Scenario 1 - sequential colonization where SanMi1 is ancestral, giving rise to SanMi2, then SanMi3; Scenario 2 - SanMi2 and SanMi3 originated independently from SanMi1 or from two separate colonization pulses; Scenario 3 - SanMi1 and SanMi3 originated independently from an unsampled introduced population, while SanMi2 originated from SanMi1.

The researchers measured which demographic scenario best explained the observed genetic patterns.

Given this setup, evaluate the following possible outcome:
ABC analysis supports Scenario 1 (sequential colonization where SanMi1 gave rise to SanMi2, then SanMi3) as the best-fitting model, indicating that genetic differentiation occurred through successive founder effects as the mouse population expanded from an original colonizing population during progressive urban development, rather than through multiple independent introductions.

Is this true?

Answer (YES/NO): YES